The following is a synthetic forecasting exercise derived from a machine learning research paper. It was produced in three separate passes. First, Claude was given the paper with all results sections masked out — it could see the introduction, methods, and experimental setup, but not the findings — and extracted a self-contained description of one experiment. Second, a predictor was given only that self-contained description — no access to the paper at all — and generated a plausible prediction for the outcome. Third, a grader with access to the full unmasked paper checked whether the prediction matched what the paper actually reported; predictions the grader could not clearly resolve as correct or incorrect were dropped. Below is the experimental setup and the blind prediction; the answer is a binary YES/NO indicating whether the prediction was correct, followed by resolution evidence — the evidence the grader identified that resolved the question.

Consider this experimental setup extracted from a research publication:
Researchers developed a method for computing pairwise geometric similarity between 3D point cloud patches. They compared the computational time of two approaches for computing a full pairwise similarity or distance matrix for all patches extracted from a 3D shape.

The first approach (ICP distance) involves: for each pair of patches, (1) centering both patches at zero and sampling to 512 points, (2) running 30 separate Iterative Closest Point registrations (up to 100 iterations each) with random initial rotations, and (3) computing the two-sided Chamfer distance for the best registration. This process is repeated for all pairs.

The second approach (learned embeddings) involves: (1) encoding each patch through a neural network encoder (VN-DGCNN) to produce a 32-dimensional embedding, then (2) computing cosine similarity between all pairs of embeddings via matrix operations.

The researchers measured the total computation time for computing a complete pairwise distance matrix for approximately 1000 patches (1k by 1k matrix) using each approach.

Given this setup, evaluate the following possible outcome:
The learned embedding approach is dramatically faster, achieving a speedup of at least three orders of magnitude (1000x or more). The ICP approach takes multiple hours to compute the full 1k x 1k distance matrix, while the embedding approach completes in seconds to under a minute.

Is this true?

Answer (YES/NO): YES